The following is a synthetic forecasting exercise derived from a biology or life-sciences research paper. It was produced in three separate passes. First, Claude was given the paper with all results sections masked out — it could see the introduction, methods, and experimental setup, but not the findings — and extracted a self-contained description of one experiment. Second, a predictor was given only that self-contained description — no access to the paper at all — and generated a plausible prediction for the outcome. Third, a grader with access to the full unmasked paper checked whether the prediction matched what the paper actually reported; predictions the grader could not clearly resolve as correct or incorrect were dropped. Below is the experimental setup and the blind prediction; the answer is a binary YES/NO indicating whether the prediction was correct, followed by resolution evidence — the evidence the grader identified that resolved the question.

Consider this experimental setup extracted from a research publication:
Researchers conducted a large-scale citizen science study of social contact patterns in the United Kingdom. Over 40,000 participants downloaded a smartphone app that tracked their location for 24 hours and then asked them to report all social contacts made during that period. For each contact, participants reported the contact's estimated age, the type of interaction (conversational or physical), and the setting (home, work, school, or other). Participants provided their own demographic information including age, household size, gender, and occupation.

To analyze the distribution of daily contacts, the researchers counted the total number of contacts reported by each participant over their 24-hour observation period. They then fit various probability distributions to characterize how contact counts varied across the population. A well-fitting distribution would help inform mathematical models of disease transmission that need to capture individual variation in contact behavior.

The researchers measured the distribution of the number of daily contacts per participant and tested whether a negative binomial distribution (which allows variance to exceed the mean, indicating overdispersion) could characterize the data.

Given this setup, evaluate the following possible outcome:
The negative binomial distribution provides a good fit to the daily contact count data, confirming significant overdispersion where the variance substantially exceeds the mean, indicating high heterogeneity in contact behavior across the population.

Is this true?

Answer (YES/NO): YES